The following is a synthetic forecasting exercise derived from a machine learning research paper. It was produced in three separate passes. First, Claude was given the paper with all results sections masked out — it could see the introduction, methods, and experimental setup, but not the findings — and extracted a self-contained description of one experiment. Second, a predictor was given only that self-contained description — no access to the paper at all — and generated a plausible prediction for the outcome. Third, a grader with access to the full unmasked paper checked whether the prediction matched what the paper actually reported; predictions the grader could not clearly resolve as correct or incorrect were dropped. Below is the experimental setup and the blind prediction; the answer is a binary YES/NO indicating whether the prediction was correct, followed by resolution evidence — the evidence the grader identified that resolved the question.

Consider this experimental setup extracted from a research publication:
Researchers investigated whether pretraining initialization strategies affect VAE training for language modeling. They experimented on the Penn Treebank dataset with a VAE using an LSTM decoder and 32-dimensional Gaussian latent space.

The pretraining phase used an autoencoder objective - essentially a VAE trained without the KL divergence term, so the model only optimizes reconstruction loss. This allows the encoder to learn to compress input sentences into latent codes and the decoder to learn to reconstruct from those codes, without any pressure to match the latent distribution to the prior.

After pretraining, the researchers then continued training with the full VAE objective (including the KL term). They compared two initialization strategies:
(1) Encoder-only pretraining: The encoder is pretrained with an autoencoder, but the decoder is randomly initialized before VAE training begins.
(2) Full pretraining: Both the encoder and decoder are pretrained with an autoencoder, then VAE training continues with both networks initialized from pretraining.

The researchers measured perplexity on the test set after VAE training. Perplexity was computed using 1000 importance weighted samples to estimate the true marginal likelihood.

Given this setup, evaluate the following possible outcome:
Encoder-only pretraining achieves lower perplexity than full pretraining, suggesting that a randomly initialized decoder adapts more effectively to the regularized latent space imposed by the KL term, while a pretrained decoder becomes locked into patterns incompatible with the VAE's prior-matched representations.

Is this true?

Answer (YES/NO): YES